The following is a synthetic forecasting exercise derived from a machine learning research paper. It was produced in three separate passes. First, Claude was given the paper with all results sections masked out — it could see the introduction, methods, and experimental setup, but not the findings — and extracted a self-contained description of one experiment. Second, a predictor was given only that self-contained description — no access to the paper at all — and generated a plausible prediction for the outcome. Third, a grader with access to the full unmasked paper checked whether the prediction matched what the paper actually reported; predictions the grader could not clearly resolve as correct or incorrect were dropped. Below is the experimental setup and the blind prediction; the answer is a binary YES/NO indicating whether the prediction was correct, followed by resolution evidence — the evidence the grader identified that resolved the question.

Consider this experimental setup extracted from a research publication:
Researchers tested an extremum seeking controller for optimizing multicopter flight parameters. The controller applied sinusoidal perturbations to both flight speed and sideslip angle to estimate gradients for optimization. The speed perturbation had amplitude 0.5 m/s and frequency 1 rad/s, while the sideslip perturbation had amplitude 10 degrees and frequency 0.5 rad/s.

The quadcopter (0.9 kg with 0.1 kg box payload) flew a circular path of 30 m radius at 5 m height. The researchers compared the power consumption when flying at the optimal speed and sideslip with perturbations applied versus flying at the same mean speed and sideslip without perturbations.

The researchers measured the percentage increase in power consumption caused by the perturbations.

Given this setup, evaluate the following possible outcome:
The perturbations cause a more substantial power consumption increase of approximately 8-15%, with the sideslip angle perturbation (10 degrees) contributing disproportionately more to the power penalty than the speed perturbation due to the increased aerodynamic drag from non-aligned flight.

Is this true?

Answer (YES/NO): NO